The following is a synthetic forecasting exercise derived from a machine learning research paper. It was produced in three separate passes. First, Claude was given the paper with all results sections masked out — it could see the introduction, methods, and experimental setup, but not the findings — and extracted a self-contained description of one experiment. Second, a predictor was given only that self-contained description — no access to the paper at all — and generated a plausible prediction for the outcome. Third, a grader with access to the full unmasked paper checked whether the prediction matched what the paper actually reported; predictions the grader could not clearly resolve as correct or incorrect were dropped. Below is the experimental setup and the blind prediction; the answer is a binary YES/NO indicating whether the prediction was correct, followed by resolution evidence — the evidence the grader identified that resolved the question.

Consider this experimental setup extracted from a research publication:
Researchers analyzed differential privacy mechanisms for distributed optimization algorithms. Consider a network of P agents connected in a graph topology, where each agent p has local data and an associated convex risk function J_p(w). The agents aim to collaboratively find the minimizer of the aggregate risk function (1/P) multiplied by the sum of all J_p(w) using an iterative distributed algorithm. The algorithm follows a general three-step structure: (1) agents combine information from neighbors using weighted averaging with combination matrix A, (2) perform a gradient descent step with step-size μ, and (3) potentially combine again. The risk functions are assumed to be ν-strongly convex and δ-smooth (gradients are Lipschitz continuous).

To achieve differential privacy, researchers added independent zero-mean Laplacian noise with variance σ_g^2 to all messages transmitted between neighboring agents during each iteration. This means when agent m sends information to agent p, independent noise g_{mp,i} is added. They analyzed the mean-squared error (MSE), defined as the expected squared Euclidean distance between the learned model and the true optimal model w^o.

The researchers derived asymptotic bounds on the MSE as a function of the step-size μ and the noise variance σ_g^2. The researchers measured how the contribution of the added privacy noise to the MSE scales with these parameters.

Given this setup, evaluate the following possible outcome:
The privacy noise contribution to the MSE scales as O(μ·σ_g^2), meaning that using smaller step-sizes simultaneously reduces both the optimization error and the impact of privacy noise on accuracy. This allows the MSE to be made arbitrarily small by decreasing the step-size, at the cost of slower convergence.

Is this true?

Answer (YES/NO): NO